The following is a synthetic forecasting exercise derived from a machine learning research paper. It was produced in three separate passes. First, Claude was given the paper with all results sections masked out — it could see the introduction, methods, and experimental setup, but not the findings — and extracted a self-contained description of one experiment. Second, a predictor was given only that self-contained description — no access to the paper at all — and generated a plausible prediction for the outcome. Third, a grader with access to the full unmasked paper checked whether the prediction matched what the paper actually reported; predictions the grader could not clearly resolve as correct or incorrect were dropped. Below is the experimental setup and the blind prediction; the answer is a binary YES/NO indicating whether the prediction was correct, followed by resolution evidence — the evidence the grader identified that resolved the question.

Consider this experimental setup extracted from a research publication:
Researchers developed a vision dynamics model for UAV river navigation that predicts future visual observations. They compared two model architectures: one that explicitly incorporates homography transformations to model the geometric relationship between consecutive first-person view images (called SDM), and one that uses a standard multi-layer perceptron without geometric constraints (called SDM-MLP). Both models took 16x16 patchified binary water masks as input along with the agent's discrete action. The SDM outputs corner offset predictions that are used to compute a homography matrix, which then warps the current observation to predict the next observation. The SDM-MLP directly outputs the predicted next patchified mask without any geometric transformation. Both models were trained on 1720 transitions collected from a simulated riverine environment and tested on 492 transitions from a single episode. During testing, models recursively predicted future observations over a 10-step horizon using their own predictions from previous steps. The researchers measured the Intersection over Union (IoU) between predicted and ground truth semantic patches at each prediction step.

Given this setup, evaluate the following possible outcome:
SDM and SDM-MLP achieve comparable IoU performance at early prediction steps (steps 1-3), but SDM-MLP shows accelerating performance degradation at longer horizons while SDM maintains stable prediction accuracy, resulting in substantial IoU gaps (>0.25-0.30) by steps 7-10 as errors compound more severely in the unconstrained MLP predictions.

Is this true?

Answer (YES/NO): NO